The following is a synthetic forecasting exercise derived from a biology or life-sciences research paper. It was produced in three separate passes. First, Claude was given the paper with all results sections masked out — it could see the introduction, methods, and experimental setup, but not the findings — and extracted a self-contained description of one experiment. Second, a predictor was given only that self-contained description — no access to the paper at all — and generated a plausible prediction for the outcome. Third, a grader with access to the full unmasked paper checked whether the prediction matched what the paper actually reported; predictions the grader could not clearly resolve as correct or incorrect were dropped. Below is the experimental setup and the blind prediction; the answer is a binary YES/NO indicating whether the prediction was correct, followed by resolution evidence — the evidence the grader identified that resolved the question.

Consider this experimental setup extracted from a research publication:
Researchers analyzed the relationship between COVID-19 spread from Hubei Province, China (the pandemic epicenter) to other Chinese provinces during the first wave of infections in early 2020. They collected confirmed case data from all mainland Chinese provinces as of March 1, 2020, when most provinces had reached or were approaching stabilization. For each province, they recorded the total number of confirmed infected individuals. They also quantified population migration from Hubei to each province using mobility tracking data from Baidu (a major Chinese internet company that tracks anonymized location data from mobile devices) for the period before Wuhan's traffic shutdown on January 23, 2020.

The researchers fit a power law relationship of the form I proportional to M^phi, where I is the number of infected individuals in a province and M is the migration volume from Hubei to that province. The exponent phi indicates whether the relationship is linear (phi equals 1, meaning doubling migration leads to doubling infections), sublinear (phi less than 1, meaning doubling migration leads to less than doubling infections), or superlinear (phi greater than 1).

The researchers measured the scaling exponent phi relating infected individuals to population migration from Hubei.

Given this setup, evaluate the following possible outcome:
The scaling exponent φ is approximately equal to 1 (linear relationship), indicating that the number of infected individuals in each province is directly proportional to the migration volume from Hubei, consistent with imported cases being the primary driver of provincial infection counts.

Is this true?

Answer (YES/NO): YES